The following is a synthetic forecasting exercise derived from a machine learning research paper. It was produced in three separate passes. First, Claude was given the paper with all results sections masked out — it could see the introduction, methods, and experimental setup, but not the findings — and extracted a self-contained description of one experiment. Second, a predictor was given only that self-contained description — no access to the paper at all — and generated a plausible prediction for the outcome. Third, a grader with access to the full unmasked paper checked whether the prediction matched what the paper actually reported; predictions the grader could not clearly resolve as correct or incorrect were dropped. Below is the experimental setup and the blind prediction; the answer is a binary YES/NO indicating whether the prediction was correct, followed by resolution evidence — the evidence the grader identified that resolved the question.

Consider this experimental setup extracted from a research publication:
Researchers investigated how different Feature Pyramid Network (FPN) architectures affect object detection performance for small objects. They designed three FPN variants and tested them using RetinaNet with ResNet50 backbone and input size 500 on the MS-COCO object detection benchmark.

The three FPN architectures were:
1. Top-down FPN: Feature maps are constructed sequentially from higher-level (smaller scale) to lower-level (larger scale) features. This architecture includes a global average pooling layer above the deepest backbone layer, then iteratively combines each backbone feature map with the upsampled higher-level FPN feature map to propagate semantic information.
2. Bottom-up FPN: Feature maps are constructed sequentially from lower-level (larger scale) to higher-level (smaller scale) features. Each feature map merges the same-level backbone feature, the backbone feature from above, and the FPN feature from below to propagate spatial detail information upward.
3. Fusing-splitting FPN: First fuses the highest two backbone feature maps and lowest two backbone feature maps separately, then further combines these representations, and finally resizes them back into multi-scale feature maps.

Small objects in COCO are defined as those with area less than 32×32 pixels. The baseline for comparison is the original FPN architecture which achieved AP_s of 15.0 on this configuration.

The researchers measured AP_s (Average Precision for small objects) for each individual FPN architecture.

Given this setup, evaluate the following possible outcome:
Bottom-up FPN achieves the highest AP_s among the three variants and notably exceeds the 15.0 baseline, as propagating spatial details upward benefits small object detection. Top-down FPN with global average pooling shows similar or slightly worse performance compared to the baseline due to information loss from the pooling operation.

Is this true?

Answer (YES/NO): NO